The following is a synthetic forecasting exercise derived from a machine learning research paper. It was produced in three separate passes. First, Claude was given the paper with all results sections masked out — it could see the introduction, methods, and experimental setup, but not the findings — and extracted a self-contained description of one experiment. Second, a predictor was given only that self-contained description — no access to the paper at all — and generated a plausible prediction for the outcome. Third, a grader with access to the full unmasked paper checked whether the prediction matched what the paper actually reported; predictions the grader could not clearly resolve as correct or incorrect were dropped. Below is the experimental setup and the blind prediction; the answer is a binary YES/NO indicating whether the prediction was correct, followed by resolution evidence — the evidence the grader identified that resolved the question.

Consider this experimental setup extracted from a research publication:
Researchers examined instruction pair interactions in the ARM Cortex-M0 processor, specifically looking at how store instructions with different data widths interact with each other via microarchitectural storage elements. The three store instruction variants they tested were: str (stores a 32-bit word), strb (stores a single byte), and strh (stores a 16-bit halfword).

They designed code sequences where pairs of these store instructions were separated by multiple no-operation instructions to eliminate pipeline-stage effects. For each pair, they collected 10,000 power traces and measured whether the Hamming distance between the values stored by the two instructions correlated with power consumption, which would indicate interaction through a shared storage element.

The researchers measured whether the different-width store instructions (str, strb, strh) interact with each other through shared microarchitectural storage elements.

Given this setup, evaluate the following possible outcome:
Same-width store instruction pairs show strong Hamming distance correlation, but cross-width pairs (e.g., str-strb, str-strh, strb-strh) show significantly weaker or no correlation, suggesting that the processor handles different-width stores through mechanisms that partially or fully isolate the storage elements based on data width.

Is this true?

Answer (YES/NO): NO